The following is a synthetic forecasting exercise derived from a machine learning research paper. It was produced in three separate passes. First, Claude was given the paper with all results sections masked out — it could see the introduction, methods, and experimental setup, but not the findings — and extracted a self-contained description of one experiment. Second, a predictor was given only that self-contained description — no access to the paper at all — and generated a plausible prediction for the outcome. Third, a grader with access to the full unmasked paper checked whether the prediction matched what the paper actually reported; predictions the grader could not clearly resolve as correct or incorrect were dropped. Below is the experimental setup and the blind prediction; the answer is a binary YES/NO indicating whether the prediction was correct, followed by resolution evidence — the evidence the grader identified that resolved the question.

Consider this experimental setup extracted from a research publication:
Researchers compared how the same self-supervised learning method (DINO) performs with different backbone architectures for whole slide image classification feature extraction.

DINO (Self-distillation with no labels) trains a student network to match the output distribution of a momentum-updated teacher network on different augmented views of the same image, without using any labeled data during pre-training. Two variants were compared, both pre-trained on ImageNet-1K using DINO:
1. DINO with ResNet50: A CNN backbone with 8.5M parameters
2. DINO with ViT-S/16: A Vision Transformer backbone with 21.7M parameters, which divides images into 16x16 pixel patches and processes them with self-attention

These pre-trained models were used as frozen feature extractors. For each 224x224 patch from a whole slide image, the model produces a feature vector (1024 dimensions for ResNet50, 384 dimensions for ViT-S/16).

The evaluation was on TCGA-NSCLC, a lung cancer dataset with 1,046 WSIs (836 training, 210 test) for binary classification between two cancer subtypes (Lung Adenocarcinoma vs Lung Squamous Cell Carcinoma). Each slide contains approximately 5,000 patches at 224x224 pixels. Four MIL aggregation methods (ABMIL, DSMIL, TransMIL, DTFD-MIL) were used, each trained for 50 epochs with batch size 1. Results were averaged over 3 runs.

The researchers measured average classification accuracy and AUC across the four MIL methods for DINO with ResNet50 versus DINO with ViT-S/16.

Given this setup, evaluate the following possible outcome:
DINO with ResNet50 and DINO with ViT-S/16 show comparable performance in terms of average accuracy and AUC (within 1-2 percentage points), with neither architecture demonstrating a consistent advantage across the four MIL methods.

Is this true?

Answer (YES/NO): NO